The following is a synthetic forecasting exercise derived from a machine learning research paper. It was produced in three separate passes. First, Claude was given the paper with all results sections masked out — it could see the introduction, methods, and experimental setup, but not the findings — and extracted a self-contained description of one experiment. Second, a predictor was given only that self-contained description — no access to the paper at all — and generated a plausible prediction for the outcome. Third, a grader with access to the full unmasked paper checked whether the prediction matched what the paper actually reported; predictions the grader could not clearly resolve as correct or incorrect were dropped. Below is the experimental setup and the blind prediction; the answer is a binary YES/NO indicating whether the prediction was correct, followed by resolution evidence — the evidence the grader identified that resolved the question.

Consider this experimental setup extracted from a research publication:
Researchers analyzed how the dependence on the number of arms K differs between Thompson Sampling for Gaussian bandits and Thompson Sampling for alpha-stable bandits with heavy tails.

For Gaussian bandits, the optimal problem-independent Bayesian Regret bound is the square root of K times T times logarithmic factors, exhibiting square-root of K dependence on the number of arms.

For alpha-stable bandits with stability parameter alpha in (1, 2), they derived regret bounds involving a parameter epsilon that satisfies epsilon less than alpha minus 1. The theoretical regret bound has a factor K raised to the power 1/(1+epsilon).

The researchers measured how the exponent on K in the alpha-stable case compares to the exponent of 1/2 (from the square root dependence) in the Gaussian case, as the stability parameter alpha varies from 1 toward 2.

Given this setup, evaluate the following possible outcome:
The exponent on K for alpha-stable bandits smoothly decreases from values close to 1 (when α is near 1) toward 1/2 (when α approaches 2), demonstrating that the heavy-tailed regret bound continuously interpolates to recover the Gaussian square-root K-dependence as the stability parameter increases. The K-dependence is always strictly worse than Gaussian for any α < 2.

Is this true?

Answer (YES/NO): YES